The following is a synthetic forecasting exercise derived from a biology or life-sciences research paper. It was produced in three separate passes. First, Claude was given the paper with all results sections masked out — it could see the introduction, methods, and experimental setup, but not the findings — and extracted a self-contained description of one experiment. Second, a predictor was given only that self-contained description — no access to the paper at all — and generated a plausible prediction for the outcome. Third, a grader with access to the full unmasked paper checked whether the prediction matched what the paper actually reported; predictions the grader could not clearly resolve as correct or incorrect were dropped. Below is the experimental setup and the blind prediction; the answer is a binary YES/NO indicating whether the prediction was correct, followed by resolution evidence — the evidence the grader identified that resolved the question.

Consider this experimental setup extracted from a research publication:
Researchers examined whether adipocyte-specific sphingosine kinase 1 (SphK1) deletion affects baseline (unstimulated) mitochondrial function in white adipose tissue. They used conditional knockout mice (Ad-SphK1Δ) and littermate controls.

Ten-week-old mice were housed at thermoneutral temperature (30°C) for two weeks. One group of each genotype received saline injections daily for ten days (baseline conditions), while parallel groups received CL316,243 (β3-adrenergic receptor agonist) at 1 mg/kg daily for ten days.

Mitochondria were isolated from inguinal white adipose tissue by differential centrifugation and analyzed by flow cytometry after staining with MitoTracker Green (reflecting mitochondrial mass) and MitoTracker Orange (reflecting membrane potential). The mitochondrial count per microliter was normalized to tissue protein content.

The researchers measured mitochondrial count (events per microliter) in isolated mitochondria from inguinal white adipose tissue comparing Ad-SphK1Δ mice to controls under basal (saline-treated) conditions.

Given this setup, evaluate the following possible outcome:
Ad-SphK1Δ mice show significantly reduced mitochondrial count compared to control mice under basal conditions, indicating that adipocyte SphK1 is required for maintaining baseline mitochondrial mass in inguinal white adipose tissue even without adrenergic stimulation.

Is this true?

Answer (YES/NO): NO